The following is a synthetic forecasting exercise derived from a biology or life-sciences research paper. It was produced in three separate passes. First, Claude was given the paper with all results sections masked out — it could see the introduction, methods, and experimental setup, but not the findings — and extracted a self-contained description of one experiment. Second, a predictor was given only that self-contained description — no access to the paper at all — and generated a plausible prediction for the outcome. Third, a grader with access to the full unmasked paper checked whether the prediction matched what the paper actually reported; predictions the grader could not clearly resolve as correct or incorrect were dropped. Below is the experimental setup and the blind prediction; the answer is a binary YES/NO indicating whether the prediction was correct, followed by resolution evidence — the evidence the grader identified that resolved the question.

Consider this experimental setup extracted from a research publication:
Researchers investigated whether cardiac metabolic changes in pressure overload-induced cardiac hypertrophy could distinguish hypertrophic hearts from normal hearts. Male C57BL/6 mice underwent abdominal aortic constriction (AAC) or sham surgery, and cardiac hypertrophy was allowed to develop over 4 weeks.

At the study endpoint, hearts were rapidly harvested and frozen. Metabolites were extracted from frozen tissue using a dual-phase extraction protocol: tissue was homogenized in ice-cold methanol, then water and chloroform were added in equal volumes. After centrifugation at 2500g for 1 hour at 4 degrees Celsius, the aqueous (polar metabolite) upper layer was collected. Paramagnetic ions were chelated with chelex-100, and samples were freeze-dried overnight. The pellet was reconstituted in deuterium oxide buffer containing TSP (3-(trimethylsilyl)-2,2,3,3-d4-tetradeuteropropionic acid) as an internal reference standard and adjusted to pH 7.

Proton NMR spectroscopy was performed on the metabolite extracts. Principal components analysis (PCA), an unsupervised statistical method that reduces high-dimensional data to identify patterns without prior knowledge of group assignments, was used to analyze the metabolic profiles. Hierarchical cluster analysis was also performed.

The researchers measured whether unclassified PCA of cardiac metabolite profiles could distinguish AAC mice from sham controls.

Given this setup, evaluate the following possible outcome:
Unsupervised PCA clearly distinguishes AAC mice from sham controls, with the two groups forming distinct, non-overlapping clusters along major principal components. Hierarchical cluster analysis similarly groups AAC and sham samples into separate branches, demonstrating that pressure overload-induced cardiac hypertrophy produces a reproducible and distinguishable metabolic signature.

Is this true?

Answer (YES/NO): NO